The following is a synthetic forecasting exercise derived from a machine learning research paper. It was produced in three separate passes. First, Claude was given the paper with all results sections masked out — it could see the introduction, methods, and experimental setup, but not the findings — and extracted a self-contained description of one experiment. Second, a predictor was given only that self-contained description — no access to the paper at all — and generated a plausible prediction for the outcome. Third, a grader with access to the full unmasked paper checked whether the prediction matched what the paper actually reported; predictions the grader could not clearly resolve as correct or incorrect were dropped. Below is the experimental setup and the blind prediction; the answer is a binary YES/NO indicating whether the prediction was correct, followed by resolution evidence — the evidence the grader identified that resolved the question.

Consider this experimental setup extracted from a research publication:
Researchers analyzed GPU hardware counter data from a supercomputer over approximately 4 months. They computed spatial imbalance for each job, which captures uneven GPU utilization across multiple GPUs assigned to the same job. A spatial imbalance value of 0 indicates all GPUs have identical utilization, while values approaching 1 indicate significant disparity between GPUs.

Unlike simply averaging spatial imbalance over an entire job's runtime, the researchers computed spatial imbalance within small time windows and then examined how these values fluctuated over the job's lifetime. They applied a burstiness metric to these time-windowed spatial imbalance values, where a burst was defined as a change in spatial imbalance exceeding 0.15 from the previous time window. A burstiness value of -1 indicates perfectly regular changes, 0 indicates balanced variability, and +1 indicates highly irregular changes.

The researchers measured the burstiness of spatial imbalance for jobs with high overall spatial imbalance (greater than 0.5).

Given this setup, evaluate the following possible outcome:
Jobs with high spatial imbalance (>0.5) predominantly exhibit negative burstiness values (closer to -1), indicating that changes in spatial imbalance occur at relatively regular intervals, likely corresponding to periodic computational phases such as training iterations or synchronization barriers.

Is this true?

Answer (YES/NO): NO